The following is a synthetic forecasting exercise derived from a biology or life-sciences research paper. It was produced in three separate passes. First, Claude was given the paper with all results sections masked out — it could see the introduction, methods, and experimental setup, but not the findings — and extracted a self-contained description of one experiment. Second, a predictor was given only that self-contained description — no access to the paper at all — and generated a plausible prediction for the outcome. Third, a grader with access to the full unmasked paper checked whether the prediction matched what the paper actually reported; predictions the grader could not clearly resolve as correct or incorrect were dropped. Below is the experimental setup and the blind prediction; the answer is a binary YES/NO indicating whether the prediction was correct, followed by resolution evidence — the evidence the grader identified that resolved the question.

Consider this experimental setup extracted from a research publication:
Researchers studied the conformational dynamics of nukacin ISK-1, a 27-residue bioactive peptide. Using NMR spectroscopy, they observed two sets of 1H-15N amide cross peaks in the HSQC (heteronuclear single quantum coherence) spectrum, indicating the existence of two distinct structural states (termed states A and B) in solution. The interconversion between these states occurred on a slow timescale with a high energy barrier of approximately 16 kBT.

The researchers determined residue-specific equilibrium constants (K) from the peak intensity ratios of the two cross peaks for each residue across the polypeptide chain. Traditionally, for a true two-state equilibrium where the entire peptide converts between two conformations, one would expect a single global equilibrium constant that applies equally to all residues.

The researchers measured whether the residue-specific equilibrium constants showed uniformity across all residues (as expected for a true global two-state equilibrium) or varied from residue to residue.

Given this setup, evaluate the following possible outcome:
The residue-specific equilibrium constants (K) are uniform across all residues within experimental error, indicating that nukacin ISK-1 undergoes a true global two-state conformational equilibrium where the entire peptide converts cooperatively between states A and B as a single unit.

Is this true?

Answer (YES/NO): NO